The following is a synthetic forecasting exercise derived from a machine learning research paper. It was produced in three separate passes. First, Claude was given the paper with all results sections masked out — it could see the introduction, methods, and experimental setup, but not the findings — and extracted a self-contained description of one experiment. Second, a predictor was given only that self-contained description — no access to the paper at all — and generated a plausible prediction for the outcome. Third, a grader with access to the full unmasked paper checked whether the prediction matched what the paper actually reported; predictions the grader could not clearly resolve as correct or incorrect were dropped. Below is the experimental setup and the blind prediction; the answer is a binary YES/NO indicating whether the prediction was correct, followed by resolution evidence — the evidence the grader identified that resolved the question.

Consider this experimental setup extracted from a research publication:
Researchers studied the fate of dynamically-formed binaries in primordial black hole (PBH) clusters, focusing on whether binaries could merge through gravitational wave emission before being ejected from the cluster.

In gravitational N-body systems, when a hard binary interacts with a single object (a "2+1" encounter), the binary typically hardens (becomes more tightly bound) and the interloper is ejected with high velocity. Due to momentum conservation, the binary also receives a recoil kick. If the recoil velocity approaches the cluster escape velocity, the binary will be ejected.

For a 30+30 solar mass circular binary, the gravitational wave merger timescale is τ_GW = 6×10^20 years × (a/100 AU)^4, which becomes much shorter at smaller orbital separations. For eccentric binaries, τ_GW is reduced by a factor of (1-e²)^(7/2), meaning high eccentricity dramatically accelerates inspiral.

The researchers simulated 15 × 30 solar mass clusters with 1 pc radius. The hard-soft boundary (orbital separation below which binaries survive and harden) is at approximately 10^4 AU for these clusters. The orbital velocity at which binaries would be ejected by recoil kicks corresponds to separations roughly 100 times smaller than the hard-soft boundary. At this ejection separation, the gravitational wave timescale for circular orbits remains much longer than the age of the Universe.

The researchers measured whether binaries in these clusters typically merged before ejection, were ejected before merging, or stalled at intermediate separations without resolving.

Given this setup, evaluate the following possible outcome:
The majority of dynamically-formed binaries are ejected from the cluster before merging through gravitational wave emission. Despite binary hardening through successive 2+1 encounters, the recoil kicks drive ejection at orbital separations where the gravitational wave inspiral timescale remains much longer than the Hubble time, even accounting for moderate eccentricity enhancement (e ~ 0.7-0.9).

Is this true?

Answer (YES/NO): NO